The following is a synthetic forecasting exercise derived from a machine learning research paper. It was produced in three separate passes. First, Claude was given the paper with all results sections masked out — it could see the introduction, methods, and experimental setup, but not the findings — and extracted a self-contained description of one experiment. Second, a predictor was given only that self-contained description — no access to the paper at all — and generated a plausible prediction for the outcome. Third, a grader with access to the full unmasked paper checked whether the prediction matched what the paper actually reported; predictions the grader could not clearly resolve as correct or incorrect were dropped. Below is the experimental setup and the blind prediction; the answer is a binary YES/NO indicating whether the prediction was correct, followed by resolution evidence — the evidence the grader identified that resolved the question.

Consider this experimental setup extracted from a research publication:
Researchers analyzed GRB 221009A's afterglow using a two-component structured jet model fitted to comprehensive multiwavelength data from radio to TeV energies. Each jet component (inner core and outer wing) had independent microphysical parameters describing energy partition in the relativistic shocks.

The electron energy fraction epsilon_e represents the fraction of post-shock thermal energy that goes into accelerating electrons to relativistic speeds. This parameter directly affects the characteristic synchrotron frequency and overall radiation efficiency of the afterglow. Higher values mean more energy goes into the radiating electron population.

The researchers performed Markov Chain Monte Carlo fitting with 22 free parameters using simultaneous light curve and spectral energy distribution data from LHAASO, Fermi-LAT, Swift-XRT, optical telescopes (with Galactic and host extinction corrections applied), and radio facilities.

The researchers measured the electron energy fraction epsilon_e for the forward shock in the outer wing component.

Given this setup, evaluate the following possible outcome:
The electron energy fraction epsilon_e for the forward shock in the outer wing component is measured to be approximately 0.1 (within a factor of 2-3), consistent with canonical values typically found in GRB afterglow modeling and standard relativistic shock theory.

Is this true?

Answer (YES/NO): NO